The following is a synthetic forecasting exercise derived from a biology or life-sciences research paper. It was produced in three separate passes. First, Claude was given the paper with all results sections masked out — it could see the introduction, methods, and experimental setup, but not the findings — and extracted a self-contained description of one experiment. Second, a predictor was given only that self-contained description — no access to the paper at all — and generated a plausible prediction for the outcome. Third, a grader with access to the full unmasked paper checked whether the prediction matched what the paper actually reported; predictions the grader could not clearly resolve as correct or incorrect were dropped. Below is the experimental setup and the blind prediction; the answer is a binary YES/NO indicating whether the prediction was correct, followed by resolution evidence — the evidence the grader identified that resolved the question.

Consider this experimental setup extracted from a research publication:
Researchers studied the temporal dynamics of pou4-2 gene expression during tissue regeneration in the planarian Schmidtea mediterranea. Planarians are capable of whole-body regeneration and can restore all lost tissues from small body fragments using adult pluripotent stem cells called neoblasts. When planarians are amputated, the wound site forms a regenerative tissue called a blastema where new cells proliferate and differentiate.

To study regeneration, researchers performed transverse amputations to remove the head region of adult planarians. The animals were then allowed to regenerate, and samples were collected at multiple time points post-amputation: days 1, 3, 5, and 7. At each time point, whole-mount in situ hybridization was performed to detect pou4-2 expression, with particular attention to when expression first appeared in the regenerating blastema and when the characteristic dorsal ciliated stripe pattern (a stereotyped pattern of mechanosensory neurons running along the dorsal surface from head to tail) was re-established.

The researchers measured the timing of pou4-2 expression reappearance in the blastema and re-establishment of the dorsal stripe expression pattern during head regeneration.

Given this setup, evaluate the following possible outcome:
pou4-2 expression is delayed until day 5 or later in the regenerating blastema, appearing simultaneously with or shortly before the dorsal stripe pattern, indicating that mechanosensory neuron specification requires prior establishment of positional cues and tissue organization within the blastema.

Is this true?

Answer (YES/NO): NO